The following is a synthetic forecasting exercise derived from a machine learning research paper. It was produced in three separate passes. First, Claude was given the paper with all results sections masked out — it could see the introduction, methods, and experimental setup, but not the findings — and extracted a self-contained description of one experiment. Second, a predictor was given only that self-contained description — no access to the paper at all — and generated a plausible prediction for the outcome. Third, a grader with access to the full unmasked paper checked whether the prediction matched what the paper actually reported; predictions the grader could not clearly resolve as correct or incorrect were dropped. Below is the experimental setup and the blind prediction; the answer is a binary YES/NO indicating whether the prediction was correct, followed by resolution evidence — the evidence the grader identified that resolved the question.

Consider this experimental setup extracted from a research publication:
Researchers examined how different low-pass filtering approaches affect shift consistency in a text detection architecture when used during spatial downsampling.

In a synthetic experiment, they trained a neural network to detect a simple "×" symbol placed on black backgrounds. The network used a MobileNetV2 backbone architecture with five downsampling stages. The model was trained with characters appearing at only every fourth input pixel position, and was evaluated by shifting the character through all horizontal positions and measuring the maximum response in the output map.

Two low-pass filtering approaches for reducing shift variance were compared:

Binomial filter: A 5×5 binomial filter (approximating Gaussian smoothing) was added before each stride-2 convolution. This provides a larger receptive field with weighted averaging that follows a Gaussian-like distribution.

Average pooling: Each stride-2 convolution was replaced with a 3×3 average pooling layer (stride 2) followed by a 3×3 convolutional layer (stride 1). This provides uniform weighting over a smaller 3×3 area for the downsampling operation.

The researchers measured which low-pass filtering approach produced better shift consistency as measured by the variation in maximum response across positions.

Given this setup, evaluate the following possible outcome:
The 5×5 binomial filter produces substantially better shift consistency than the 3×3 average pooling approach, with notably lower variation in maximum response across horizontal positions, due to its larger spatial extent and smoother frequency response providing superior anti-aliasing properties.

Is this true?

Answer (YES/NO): NO